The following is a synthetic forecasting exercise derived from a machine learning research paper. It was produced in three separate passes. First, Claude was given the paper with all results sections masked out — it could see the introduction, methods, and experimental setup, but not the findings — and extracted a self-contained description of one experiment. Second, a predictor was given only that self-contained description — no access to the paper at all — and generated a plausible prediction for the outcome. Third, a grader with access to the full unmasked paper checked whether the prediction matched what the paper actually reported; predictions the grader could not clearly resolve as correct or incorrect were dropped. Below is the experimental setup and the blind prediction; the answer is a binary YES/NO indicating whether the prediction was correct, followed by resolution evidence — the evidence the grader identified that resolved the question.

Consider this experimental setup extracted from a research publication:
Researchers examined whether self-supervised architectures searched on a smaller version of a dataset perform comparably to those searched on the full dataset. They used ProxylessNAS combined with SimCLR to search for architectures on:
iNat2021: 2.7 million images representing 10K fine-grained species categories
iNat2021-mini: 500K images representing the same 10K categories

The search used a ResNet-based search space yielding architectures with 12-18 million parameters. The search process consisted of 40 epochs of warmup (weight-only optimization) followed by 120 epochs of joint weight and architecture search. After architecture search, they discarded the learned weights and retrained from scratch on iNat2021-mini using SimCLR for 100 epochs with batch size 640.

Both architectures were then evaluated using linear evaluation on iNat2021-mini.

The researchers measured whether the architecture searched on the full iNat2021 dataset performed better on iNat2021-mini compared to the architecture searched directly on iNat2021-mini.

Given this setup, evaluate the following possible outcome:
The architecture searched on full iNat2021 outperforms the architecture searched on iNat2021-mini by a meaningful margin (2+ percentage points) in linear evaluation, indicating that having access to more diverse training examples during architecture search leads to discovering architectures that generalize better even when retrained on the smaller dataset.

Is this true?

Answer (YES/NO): YES